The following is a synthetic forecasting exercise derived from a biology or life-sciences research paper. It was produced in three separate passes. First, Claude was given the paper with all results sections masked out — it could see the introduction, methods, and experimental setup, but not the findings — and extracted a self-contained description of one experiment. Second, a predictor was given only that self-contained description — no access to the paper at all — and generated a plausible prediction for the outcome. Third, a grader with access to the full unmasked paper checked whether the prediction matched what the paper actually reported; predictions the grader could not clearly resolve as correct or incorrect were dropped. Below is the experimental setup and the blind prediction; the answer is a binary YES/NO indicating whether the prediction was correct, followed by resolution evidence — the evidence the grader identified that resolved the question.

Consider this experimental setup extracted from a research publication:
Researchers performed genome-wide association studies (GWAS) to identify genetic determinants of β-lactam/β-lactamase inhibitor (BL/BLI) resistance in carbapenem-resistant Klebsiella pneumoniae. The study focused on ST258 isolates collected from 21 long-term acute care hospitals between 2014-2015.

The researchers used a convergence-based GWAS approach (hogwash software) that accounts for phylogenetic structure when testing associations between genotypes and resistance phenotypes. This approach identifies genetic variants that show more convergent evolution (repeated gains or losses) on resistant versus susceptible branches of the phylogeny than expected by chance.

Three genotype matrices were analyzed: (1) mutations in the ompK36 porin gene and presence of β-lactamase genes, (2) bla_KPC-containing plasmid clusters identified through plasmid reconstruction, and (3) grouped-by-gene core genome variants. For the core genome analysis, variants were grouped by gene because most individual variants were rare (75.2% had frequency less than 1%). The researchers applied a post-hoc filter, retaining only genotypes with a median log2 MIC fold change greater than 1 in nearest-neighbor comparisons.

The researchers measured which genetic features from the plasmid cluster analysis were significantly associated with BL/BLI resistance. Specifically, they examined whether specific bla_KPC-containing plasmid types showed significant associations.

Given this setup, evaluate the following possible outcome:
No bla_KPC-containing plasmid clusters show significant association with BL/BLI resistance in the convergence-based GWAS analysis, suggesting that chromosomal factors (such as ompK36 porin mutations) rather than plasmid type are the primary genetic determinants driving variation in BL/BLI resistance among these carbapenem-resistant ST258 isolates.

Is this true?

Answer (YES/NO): NO